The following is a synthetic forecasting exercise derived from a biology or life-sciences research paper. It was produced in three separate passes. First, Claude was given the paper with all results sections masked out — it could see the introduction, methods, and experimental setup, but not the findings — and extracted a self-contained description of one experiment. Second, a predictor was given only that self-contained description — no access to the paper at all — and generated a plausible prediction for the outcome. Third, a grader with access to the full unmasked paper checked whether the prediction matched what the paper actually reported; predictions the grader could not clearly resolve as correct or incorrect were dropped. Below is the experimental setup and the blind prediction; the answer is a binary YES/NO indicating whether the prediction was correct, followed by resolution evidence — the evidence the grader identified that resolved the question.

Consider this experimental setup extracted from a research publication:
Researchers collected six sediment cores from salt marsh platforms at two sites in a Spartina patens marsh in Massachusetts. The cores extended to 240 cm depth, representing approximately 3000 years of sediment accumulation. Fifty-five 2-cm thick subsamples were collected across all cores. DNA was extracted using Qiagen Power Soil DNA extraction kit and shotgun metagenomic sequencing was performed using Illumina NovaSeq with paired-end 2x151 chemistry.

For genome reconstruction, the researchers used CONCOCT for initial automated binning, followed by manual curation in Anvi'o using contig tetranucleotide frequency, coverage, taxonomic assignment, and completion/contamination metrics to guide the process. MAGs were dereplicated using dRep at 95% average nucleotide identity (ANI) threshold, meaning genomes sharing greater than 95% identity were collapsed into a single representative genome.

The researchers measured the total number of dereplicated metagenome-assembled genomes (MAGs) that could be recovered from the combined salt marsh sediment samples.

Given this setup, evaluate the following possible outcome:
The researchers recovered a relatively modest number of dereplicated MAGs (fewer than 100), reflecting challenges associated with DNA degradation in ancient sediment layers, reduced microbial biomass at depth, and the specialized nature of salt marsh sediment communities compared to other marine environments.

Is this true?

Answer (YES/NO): NO